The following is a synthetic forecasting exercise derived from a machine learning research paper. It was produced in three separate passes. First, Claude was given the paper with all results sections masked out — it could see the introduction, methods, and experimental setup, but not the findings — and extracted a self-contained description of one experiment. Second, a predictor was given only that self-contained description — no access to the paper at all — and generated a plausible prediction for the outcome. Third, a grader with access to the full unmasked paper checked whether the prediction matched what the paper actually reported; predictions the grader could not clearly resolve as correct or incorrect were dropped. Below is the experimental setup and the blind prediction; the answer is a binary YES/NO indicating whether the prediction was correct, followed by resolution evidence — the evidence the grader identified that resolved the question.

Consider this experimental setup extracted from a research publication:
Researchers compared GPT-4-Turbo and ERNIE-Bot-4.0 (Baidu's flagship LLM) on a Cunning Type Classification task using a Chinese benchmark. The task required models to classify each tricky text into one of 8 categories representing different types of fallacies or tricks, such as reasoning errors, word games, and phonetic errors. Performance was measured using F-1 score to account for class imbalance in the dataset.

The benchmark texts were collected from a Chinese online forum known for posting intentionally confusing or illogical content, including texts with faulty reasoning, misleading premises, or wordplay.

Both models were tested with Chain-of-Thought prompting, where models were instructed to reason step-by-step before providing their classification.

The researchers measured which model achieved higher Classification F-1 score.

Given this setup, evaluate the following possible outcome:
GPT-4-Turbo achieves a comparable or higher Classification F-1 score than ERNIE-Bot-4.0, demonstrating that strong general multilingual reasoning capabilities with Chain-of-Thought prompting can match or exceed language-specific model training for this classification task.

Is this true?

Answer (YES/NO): NO